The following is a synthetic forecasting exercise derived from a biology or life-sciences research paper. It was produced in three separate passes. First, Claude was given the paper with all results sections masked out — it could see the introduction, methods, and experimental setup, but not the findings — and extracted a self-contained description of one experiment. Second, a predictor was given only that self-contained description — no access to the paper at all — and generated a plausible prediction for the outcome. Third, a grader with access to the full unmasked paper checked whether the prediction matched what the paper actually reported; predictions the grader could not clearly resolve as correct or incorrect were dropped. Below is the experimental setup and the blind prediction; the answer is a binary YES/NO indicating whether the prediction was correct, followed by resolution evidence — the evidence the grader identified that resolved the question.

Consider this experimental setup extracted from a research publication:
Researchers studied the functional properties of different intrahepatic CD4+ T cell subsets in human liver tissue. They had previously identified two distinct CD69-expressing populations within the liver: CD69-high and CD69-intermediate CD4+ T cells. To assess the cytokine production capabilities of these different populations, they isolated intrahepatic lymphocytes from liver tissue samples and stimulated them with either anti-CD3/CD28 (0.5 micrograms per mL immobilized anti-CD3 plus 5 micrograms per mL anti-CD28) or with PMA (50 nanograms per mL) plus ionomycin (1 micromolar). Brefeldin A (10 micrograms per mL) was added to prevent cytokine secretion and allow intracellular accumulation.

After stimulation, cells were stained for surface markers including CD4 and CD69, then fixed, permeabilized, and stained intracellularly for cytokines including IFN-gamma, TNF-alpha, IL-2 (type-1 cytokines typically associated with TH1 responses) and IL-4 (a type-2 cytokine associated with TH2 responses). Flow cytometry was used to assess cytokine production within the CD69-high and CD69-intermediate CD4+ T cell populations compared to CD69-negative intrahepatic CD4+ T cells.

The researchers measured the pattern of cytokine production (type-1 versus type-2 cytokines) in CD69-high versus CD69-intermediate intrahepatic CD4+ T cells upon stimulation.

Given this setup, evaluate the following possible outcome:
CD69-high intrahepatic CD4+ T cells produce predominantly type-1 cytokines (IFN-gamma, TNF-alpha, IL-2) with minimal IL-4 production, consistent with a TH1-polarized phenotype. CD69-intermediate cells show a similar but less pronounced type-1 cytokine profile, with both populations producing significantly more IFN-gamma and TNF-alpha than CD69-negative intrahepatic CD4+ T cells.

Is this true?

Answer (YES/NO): NO